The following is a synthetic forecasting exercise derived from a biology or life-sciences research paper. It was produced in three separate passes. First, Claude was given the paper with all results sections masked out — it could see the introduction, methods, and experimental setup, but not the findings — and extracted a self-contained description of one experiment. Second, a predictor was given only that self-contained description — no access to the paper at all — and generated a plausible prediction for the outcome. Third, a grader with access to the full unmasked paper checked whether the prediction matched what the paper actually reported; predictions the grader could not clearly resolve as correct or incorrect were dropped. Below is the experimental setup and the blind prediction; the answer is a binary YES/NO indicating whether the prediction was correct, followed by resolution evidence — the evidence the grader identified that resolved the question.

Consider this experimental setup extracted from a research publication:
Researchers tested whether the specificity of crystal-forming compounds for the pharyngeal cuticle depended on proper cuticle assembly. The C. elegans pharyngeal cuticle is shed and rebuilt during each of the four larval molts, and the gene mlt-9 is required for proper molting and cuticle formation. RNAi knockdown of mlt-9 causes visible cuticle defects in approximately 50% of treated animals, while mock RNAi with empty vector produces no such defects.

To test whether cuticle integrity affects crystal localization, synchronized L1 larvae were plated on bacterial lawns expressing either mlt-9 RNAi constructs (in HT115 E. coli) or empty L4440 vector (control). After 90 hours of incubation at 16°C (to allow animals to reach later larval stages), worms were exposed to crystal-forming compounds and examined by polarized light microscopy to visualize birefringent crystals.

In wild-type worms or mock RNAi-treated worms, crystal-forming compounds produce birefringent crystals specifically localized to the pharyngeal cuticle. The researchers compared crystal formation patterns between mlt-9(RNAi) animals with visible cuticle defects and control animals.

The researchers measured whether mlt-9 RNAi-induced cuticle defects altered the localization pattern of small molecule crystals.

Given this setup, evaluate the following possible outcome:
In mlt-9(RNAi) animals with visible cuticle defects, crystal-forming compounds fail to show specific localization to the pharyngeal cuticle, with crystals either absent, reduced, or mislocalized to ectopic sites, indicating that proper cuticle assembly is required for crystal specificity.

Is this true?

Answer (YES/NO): NO